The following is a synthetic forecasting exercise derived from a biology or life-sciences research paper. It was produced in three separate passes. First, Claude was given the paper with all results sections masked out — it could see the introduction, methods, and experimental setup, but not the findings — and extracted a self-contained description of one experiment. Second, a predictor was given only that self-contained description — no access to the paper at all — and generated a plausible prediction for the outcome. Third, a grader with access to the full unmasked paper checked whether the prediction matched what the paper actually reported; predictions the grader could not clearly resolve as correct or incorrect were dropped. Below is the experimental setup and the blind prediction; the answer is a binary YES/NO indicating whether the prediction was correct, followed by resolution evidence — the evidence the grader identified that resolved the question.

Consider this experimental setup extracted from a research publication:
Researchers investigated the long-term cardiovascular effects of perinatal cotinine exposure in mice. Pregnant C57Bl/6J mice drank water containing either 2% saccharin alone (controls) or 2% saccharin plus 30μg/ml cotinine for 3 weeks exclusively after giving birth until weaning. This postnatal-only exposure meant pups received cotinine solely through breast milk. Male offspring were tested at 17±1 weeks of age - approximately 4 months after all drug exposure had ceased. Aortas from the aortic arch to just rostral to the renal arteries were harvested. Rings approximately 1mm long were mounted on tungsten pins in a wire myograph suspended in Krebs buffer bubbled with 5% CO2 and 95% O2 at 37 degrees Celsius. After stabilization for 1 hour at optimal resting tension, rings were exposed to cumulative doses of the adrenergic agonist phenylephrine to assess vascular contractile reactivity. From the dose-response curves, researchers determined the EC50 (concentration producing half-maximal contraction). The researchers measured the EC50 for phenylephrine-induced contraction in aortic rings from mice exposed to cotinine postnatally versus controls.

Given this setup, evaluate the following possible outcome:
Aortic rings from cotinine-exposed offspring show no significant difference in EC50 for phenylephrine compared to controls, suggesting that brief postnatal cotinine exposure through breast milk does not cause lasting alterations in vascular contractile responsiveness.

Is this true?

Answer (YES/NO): NO